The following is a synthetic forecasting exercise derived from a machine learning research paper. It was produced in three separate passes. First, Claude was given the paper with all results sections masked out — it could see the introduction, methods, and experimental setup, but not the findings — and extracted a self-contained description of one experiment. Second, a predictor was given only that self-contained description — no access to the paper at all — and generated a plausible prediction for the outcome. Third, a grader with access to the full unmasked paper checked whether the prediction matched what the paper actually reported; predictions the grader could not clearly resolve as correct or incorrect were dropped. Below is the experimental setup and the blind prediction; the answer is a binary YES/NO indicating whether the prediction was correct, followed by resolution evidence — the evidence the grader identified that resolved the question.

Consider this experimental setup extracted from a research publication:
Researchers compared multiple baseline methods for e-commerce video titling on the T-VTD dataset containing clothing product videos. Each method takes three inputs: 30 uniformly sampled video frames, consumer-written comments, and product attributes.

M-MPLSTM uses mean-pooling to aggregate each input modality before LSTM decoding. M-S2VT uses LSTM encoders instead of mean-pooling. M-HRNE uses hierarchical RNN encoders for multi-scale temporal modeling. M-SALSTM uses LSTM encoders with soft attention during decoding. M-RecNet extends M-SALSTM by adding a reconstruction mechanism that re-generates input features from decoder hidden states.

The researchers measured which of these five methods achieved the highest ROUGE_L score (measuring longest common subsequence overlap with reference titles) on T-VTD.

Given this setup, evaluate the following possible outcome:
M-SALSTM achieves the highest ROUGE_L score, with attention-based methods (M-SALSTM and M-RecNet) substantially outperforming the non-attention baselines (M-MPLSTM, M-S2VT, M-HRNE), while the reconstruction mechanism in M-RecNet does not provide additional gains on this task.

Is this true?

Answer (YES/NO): NO